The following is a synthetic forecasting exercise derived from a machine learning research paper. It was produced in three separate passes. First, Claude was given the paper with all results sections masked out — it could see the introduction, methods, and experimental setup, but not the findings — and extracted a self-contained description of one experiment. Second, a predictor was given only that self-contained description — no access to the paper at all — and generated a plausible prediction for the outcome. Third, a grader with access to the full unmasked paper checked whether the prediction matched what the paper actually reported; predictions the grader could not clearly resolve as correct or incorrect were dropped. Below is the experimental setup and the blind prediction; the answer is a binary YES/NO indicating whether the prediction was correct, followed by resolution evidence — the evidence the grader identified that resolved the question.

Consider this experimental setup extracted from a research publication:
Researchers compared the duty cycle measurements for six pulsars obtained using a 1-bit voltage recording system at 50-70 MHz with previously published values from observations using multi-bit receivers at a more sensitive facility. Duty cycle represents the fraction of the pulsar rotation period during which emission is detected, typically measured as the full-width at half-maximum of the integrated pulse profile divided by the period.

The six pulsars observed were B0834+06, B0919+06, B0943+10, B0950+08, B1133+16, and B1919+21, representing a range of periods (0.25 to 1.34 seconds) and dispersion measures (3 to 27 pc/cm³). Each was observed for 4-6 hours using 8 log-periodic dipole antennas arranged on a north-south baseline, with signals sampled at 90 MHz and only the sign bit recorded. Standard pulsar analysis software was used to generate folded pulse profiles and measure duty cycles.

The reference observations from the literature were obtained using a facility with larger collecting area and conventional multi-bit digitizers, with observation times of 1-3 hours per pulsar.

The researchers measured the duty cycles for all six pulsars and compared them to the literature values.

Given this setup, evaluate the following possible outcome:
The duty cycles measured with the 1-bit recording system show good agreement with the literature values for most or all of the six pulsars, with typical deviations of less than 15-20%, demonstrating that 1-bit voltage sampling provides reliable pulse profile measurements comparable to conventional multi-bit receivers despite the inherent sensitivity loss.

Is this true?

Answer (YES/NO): YES